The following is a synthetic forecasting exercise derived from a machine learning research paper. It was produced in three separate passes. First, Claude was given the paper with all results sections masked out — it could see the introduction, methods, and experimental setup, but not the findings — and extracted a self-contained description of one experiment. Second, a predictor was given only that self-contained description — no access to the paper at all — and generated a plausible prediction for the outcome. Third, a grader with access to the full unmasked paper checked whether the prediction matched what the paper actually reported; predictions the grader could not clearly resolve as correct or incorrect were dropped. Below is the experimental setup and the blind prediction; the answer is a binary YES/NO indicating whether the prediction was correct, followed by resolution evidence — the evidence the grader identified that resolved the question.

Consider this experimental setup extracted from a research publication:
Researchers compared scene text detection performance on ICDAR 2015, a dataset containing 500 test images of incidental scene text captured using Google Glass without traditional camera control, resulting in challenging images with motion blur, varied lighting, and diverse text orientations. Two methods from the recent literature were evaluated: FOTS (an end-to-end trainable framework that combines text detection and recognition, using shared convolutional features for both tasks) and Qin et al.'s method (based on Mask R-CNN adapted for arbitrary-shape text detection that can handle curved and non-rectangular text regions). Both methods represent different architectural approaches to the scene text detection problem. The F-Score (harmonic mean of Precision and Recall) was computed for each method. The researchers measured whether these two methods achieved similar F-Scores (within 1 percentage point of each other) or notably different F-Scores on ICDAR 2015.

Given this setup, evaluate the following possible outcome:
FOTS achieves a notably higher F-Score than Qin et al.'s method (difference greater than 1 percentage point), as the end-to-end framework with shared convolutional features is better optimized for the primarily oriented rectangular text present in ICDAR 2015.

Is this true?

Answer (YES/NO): NO